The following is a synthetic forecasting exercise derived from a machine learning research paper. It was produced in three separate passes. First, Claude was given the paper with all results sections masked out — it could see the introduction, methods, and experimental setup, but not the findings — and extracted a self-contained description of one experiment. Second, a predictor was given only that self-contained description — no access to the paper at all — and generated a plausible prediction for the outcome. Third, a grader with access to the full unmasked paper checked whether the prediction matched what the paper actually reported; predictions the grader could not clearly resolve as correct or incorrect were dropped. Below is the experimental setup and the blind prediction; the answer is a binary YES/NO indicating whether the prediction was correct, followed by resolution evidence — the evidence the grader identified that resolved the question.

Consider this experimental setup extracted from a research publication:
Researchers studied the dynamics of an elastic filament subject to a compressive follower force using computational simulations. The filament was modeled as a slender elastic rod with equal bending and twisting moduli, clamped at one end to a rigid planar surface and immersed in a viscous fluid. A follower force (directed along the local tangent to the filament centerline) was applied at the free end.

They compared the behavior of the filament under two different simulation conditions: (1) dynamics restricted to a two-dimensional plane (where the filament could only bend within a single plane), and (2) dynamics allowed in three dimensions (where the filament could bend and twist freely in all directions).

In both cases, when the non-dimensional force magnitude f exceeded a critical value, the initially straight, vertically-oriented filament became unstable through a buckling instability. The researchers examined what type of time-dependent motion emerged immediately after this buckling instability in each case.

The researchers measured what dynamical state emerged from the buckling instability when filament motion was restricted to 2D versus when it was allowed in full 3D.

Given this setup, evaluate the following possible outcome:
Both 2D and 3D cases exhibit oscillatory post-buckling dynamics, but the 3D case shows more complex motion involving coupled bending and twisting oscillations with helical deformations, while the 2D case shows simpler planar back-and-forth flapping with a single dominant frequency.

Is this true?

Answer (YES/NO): NO